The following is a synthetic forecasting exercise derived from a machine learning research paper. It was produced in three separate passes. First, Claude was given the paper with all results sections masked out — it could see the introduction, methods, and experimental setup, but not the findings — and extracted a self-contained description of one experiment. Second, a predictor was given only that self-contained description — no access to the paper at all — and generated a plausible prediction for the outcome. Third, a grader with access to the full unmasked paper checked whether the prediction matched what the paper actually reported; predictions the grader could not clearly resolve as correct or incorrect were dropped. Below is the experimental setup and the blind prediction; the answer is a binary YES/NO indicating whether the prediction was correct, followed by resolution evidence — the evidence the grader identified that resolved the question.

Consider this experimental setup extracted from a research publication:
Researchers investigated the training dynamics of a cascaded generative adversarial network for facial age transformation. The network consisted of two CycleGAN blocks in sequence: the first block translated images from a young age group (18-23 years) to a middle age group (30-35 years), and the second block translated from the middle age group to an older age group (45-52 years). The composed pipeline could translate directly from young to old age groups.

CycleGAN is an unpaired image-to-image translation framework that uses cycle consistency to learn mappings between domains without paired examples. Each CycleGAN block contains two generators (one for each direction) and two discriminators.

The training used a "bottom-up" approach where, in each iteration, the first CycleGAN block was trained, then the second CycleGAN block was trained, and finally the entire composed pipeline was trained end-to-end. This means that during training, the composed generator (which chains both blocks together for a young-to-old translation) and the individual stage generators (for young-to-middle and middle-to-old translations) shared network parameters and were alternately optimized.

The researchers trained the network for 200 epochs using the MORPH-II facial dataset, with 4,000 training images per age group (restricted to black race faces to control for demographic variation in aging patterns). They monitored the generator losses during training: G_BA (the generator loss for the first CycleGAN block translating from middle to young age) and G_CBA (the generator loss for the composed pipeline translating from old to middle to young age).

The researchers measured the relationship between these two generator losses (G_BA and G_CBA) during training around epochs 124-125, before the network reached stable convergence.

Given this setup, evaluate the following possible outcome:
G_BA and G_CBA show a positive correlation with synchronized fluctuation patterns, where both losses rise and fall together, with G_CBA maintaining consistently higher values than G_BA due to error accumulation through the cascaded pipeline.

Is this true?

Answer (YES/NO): NO